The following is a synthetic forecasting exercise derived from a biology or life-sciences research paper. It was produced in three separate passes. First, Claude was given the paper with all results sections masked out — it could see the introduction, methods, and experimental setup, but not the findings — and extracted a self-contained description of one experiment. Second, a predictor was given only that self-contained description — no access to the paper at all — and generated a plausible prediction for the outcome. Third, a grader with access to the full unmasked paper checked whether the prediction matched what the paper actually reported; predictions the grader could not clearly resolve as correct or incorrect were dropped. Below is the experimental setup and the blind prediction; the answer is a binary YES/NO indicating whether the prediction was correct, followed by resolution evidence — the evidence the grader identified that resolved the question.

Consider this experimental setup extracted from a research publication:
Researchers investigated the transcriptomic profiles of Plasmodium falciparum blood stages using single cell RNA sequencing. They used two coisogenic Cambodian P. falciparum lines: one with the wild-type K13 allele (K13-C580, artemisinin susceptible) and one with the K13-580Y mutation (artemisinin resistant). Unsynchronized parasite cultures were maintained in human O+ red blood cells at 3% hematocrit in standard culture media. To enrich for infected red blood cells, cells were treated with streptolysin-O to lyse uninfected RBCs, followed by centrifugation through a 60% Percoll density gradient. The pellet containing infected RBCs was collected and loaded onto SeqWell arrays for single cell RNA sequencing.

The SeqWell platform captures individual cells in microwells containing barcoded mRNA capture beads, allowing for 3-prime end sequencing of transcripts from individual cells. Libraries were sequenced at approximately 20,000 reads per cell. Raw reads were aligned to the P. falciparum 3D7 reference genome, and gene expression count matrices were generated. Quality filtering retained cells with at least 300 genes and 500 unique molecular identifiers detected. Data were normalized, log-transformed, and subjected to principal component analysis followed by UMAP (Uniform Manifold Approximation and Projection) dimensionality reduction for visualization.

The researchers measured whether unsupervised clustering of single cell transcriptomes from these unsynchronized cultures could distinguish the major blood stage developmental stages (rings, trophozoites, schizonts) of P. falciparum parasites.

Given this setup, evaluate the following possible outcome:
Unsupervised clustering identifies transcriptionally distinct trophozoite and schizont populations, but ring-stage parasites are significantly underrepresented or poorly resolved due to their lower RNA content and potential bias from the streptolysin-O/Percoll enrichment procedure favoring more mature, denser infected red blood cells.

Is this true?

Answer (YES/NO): NO